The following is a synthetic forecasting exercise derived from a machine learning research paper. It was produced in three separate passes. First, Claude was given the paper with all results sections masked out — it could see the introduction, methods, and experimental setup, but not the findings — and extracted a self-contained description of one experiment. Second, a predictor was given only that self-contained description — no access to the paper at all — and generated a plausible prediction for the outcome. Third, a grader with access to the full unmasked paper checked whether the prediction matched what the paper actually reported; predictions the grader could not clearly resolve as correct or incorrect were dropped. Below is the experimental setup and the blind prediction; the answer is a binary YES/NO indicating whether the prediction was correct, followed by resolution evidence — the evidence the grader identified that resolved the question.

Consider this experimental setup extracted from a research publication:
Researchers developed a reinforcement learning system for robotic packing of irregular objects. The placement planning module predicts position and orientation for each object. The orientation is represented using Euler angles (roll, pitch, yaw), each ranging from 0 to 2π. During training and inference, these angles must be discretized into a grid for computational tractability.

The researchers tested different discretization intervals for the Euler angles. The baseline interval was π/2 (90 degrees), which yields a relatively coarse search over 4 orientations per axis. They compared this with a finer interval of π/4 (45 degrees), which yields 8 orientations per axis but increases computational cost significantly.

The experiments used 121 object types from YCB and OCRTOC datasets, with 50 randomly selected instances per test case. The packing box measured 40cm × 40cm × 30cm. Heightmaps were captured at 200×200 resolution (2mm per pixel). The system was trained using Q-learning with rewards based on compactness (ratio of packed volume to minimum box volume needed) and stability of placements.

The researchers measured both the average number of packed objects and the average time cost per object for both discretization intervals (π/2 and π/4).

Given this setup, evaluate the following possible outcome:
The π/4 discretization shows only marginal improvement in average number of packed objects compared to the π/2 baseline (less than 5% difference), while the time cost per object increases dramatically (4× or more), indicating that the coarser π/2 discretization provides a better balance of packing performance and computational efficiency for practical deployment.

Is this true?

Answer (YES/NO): YES